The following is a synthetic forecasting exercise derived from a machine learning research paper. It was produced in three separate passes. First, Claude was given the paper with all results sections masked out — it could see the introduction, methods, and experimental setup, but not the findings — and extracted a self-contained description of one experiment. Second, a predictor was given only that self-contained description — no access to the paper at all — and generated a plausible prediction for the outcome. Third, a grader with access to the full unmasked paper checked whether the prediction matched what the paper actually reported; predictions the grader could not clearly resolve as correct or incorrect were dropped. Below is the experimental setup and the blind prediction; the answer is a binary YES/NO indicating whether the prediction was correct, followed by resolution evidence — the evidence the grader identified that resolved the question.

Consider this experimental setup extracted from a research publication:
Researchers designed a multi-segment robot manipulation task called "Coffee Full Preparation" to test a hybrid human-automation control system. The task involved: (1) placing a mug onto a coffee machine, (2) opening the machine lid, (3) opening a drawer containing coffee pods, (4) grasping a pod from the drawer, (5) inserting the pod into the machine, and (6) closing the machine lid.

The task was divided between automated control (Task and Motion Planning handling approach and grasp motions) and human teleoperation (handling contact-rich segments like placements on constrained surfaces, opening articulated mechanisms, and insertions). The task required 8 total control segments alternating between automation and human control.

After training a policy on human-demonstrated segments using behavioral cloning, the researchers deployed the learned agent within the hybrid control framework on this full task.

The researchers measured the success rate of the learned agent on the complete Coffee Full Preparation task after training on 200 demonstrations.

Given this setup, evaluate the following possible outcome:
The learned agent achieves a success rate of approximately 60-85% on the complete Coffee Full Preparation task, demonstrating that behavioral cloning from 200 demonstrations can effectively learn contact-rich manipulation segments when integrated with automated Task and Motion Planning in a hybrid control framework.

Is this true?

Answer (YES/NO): NO